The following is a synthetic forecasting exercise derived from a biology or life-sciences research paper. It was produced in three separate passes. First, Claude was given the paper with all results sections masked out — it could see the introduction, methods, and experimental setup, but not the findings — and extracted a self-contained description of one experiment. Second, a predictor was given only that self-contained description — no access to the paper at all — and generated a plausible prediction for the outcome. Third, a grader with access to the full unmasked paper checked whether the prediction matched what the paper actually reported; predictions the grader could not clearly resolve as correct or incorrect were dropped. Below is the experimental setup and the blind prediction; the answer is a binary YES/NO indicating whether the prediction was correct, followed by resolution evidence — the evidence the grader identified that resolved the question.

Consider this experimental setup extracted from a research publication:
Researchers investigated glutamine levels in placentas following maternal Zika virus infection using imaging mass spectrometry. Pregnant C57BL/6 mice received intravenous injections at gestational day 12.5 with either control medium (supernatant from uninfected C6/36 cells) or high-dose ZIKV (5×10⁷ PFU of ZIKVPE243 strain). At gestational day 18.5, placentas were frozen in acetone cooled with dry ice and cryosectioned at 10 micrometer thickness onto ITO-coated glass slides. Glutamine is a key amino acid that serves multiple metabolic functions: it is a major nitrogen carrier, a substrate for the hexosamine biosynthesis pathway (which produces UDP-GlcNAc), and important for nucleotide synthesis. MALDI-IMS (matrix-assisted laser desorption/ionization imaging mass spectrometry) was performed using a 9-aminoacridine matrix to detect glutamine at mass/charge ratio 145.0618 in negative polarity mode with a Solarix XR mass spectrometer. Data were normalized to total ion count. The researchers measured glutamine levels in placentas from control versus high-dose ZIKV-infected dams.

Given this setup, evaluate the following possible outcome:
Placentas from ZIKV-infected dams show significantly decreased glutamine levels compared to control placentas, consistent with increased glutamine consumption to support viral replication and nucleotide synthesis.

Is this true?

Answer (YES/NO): NO